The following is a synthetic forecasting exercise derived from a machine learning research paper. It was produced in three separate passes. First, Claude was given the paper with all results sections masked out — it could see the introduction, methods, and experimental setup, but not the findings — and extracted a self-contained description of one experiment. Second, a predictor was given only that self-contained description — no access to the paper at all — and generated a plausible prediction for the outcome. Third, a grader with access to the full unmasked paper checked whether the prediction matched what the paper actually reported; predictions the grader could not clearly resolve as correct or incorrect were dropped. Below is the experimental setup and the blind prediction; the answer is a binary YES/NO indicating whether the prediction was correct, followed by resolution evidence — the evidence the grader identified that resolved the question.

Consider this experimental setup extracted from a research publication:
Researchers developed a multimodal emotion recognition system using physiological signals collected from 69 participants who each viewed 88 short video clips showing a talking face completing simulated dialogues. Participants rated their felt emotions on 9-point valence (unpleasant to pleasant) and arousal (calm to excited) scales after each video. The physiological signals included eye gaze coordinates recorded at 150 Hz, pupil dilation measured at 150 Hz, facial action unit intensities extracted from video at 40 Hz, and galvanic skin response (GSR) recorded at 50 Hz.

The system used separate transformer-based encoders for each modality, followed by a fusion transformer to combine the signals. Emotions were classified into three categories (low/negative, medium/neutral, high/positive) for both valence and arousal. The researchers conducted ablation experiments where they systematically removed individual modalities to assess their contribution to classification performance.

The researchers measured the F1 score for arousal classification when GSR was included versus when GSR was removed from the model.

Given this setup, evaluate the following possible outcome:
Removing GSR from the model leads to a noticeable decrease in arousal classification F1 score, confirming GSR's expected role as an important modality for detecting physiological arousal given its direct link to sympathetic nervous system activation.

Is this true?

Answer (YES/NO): NO